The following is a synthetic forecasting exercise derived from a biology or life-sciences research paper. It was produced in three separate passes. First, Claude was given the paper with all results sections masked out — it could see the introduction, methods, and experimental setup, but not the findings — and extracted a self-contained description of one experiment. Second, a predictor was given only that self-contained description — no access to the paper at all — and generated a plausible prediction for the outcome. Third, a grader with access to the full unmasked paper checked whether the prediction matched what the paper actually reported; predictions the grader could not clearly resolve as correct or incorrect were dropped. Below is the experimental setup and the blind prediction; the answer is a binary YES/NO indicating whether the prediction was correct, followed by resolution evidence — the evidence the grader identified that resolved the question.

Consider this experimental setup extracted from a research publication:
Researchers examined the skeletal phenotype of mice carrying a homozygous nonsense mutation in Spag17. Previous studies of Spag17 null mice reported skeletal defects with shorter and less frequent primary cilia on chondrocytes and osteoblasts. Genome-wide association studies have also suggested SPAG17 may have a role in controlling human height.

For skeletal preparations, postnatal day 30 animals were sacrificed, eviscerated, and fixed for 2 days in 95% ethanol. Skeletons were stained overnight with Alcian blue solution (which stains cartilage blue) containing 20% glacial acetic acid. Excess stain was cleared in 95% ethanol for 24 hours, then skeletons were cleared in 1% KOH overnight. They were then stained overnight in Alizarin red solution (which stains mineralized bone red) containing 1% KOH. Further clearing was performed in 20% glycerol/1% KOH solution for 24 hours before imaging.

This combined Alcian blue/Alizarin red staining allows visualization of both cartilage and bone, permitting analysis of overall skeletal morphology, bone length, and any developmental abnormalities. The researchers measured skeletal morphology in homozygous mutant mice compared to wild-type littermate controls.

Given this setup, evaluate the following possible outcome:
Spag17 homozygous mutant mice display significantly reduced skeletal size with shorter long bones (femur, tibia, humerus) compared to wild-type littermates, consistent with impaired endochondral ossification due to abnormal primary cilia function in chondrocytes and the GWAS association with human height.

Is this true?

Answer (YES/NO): NO